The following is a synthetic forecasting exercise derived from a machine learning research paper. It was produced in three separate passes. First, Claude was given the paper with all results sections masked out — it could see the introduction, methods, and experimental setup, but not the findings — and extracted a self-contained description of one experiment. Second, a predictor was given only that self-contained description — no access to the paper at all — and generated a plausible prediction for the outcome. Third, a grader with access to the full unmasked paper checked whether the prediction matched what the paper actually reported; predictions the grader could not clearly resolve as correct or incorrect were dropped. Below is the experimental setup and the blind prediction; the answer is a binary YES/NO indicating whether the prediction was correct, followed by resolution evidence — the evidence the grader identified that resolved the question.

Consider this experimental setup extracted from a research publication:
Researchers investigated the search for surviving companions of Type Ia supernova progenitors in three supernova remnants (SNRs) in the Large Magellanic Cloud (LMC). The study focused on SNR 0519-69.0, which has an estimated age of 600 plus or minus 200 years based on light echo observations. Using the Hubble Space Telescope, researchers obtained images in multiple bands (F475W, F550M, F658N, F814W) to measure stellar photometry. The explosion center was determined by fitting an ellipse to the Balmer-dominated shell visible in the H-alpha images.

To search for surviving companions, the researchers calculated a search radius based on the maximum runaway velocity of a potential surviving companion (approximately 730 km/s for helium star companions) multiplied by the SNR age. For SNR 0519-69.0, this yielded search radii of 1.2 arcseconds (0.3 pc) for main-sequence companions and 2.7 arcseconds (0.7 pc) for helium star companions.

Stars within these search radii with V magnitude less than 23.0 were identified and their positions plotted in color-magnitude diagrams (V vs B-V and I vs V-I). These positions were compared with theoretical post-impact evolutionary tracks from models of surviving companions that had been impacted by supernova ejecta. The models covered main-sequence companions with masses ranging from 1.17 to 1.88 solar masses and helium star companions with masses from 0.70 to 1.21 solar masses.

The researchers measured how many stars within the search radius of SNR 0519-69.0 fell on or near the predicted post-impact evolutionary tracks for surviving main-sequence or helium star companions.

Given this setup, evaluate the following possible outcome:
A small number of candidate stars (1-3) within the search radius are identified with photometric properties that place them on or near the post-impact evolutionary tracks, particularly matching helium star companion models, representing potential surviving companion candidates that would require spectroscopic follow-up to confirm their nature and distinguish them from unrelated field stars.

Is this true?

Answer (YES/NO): NO